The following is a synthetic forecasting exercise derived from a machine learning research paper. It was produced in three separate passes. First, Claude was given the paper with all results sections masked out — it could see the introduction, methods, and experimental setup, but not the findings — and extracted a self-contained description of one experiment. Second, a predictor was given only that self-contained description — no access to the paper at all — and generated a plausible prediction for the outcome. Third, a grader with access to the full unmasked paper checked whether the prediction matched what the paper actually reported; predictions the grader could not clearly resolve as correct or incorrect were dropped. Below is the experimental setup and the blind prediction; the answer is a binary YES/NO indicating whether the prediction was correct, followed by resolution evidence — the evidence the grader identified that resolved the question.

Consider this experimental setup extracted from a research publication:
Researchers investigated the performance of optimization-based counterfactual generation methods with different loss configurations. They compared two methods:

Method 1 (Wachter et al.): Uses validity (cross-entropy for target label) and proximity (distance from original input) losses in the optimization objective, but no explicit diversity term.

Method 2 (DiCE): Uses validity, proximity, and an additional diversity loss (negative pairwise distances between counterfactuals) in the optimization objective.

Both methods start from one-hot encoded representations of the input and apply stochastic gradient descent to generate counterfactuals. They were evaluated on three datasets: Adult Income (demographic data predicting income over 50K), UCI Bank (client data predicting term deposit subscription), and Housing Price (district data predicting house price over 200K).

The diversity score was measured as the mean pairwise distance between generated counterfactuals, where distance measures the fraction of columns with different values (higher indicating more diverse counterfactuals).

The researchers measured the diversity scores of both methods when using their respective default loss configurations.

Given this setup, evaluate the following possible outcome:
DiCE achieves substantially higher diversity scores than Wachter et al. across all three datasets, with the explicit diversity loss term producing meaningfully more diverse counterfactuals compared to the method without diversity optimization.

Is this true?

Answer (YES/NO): YES